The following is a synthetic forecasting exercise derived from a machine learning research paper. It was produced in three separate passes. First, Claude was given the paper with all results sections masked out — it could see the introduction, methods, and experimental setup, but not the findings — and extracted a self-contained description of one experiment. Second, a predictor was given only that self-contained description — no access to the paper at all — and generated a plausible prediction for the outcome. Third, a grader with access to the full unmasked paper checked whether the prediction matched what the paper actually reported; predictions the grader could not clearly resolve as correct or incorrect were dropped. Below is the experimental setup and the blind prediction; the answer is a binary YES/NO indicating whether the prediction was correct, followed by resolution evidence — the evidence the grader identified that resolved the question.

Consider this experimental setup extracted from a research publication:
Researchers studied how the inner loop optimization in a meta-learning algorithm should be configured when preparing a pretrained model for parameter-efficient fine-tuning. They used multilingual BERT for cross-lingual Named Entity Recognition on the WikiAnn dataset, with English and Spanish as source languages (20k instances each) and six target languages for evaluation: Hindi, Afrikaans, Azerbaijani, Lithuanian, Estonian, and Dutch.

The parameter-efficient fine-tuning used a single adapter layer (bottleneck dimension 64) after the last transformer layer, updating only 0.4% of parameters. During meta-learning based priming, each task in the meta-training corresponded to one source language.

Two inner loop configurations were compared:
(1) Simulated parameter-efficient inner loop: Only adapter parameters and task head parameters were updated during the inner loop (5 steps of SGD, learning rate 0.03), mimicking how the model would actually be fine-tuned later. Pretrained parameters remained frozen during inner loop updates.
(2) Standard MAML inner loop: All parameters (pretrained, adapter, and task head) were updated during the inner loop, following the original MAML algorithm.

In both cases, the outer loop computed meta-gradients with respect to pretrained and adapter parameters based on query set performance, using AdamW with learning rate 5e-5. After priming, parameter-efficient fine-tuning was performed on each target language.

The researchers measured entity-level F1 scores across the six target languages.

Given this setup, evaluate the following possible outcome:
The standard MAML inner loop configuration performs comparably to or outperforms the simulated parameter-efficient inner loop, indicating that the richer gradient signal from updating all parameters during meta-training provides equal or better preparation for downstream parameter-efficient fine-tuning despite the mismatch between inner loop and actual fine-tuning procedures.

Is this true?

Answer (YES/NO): NO